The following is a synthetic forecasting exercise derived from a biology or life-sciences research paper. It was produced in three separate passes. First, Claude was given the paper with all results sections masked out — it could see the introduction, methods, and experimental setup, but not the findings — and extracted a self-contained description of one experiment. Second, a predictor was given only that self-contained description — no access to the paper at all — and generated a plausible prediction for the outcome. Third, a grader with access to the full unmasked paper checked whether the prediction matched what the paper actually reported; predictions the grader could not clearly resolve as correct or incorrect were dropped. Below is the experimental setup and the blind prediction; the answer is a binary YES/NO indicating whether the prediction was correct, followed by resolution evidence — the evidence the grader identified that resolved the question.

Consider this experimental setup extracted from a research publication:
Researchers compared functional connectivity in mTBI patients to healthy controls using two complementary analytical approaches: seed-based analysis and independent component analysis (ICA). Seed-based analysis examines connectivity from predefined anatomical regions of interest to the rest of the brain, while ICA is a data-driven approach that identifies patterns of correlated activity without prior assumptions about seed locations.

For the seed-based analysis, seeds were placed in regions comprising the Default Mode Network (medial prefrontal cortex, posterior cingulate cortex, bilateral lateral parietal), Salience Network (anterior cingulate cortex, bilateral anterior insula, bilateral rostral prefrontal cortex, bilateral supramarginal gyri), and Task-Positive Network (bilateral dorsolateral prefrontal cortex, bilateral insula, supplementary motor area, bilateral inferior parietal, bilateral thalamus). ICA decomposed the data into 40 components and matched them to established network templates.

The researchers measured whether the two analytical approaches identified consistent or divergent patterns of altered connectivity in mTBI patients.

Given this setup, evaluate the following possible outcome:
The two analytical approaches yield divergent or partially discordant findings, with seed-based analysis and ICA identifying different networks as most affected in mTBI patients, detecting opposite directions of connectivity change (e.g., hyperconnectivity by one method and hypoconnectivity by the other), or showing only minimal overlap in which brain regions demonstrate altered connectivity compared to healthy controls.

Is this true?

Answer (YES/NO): YES